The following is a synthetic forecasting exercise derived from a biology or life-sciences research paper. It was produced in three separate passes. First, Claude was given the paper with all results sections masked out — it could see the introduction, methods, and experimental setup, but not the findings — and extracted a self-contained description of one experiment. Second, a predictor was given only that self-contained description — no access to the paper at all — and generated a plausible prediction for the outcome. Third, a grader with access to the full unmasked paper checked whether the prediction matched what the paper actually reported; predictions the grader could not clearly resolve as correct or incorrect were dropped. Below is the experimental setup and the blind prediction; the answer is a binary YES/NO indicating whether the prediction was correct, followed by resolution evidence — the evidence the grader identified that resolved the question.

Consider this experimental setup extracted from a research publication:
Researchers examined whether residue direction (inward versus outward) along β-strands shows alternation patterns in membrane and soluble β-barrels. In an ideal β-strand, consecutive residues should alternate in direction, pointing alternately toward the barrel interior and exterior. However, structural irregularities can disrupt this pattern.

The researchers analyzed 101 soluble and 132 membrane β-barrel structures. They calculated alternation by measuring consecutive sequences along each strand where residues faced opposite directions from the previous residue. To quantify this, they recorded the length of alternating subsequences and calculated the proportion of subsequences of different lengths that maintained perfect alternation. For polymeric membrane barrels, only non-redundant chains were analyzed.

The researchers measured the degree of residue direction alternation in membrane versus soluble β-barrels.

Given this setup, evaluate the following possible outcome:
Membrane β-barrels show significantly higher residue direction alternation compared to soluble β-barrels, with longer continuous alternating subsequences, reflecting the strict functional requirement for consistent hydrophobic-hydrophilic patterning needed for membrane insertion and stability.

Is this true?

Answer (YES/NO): YES